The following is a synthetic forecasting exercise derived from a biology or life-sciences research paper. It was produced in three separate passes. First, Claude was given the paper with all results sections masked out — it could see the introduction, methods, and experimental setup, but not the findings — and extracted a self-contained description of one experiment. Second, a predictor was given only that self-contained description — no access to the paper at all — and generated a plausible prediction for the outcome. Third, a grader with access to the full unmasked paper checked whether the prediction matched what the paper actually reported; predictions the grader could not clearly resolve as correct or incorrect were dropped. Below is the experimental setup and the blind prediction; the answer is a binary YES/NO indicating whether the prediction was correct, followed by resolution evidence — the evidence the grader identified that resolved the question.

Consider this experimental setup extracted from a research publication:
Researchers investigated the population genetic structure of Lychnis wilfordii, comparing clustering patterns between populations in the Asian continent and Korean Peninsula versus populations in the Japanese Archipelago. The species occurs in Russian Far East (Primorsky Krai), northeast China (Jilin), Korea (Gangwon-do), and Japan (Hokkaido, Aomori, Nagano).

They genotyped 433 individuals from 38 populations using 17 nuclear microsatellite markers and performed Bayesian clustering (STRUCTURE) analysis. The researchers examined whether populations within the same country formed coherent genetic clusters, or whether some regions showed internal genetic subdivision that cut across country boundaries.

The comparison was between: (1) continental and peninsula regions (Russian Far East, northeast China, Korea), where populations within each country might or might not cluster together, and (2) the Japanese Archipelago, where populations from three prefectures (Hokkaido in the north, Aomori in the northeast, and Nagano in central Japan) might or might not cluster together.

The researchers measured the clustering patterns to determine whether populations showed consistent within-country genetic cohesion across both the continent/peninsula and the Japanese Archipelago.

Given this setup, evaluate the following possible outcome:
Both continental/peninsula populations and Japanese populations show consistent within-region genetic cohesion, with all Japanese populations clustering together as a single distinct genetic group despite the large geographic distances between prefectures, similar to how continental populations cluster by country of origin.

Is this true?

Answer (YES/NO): NO